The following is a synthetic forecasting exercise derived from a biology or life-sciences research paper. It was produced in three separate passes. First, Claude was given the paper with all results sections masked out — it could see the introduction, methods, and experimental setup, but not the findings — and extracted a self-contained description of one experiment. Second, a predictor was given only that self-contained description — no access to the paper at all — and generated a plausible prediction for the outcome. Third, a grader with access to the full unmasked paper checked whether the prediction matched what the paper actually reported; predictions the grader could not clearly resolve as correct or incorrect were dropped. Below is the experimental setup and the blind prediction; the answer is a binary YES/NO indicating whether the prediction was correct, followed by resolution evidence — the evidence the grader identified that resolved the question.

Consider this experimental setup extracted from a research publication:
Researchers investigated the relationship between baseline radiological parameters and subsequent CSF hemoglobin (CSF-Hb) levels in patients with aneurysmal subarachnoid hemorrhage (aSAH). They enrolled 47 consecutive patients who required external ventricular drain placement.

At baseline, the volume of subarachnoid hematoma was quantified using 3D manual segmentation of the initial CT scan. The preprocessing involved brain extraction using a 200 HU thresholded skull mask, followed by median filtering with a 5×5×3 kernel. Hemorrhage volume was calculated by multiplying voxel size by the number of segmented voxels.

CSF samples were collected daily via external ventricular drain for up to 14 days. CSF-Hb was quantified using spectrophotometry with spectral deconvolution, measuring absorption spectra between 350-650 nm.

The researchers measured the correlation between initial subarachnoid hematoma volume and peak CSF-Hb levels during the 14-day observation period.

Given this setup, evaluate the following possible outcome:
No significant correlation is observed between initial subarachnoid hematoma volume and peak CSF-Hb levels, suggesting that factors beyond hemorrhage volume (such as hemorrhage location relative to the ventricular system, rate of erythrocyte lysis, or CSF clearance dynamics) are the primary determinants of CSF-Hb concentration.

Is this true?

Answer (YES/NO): NO